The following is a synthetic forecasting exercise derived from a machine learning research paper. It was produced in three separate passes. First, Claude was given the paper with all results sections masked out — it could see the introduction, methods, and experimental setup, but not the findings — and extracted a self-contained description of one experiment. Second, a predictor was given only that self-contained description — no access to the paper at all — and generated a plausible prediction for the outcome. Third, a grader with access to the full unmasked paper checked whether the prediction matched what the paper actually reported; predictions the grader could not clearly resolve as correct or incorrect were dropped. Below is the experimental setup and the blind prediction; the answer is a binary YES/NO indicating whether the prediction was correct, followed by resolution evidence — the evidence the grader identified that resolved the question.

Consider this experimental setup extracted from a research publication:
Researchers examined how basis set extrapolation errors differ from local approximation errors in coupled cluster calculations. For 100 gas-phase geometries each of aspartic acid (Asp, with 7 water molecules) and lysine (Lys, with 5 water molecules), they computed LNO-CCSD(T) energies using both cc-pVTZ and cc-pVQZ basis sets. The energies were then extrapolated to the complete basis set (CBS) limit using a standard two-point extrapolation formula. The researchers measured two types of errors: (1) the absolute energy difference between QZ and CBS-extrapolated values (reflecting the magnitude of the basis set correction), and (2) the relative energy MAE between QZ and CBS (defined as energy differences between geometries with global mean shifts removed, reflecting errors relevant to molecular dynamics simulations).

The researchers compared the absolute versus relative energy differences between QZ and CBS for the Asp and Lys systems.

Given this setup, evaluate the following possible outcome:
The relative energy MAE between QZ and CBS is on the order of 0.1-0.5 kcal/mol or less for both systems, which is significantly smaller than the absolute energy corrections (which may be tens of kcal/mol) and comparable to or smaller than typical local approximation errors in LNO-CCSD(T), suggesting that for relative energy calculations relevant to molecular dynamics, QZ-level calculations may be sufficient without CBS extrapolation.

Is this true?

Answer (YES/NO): NO